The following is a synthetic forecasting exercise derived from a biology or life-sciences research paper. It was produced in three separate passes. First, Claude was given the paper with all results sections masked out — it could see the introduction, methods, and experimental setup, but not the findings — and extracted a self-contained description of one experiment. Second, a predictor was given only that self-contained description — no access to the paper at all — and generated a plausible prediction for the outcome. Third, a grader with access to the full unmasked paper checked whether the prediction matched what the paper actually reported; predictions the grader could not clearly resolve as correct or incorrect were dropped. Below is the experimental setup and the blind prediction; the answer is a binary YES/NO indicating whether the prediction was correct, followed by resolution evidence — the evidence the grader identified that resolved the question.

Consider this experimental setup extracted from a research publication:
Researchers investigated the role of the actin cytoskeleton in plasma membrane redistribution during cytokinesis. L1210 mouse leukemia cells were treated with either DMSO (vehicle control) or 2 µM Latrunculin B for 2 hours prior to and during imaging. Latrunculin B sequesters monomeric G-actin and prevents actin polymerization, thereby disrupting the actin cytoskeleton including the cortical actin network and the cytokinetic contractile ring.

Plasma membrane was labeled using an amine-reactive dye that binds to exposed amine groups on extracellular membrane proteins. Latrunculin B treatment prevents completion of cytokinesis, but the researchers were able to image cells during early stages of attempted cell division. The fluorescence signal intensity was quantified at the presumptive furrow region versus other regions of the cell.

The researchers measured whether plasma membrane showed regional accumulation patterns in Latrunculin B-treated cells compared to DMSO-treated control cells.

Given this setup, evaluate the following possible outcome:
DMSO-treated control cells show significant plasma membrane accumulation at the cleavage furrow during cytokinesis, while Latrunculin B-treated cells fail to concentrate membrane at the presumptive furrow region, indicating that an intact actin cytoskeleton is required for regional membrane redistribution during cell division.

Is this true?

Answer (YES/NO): YES